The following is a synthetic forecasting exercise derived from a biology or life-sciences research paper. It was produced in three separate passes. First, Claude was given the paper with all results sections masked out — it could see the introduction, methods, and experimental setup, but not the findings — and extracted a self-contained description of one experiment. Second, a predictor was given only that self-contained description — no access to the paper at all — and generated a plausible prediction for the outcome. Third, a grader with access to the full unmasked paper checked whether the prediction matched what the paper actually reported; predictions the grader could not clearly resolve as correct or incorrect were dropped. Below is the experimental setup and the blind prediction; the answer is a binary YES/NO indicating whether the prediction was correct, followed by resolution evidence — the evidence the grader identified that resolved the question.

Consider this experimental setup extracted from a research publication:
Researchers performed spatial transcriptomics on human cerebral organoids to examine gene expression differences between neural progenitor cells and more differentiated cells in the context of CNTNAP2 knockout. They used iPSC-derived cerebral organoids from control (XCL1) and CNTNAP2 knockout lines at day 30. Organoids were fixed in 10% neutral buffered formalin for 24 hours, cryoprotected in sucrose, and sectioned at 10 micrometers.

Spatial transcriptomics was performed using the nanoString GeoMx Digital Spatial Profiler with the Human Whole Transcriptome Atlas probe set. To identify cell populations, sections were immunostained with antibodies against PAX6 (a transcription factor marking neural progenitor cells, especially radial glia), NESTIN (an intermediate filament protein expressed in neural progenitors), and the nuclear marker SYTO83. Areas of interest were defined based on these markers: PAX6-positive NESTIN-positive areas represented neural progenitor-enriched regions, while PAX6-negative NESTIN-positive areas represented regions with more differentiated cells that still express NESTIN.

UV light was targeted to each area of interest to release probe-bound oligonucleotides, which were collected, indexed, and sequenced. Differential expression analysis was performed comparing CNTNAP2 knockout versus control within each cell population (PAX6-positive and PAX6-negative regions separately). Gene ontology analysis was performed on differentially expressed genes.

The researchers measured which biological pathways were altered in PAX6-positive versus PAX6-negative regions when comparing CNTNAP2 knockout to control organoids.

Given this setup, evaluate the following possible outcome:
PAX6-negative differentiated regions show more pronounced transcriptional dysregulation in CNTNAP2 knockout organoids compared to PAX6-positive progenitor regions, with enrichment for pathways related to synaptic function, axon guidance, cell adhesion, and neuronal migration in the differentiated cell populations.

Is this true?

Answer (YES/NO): NO